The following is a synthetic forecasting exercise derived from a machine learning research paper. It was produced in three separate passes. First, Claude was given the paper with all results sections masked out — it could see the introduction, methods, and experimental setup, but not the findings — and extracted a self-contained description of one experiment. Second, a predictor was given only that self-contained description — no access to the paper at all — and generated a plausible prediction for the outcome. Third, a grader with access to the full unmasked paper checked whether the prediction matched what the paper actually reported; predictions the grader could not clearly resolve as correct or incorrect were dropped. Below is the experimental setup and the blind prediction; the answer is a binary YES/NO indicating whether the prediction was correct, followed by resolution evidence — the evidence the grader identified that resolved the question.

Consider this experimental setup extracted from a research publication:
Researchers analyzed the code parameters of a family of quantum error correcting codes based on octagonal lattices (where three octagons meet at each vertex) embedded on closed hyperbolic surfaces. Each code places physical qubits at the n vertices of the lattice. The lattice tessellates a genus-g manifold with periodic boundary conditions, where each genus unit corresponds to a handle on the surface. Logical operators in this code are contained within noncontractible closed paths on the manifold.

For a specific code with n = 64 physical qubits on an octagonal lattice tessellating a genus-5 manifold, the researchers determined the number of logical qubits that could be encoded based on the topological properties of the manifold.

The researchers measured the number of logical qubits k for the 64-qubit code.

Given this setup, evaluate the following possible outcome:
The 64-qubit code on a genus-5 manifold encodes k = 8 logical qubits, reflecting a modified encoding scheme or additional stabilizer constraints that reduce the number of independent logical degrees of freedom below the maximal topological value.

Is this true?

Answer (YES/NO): NO